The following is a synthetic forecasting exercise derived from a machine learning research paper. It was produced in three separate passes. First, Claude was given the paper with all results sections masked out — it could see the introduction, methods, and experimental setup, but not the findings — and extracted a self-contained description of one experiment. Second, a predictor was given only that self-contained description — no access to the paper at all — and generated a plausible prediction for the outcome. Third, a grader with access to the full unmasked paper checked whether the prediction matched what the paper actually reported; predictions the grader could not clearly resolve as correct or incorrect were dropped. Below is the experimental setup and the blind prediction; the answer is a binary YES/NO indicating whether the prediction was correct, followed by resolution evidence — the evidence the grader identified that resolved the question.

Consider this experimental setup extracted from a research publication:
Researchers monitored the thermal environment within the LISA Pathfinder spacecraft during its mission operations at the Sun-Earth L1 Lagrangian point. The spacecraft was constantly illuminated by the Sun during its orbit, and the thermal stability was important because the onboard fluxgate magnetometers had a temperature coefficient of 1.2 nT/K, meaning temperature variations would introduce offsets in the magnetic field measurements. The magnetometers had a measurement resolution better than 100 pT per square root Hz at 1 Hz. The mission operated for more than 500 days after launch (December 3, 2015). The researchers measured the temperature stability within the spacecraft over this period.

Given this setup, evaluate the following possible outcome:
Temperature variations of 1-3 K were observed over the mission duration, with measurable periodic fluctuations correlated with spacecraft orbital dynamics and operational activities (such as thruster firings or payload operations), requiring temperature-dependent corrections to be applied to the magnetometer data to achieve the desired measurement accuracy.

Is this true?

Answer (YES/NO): NO